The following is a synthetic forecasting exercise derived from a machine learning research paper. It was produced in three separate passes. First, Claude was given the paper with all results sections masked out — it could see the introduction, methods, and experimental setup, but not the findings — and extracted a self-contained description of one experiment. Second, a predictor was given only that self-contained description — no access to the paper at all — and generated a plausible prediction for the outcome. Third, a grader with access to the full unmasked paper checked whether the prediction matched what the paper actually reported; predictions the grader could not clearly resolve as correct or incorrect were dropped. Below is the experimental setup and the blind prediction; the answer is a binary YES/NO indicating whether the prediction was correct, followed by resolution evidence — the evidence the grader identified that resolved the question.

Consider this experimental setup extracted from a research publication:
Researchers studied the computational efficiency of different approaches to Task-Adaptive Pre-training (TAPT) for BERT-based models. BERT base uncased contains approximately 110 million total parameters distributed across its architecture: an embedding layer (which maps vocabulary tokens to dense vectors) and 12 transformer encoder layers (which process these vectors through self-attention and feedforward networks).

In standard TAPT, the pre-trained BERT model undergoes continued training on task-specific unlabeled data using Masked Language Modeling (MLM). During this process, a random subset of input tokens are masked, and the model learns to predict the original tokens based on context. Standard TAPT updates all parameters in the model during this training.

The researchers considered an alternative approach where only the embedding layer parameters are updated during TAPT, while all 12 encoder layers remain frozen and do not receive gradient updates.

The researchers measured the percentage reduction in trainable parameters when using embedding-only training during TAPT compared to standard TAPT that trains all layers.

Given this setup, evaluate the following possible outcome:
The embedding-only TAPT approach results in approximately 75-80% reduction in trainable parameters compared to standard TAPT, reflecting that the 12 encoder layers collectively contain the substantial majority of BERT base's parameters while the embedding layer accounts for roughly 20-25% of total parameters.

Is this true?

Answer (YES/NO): YES